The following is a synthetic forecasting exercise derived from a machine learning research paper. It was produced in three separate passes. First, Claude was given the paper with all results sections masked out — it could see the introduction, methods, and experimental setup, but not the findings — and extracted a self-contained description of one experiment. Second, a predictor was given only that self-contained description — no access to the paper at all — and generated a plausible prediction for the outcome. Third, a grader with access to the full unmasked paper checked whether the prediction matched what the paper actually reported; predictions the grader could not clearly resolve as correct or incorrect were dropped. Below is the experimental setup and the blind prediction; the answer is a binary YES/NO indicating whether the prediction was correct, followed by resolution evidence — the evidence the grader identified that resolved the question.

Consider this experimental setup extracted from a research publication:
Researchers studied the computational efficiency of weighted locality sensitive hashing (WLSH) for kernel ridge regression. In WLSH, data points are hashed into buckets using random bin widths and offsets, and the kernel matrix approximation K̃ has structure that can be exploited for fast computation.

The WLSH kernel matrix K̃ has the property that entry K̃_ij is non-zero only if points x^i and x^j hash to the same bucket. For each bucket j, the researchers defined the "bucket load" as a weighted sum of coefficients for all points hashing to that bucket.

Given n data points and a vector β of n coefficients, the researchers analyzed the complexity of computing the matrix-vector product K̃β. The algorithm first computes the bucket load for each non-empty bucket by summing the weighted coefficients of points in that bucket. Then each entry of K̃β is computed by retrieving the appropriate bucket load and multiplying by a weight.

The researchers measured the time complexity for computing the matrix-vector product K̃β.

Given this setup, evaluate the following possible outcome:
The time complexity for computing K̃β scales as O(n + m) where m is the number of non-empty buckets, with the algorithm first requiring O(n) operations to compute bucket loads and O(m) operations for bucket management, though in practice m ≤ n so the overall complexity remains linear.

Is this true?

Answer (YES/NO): NO